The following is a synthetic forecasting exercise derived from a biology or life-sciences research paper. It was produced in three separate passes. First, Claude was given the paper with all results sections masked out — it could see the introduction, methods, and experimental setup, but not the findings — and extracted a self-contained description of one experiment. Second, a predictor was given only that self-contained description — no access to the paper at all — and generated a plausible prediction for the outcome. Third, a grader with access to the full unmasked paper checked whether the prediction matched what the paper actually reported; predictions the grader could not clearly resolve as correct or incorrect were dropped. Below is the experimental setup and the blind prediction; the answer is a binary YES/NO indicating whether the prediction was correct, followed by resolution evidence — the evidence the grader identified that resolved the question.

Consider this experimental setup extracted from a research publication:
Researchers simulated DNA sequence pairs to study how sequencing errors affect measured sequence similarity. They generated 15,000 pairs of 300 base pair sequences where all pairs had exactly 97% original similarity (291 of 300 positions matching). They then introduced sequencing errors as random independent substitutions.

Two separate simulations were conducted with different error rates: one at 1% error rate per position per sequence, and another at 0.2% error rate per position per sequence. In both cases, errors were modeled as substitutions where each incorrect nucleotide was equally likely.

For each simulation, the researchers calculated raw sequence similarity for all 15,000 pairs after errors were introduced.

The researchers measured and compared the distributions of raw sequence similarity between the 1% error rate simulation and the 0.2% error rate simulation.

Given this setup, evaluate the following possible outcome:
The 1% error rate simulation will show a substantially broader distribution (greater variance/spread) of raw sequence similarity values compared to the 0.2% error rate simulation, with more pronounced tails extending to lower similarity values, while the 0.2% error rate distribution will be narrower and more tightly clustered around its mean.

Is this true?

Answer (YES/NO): YES